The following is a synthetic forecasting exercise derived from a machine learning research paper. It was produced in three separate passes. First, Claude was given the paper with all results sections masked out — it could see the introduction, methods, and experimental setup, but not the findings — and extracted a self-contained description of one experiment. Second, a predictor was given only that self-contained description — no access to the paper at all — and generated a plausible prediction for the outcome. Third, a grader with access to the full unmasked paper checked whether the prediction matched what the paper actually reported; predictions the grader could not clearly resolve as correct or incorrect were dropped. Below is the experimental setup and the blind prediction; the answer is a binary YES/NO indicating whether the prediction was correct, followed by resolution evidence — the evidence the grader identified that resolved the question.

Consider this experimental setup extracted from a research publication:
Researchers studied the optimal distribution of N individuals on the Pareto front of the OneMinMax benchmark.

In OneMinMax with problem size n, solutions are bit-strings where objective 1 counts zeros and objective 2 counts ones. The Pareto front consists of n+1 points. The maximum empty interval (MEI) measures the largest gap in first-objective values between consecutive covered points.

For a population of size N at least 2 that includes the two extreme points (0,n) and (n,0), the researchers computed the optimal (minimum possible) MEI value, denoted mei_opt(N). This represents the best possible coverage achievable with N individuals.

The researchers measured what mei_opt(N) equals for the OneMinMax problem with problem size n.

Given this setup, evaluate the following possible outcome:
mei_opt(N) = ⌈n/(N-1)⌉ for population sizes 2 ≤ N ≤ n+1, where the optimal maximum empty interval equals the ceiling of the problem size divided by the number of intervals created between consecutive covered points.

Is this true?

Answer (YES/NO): YES